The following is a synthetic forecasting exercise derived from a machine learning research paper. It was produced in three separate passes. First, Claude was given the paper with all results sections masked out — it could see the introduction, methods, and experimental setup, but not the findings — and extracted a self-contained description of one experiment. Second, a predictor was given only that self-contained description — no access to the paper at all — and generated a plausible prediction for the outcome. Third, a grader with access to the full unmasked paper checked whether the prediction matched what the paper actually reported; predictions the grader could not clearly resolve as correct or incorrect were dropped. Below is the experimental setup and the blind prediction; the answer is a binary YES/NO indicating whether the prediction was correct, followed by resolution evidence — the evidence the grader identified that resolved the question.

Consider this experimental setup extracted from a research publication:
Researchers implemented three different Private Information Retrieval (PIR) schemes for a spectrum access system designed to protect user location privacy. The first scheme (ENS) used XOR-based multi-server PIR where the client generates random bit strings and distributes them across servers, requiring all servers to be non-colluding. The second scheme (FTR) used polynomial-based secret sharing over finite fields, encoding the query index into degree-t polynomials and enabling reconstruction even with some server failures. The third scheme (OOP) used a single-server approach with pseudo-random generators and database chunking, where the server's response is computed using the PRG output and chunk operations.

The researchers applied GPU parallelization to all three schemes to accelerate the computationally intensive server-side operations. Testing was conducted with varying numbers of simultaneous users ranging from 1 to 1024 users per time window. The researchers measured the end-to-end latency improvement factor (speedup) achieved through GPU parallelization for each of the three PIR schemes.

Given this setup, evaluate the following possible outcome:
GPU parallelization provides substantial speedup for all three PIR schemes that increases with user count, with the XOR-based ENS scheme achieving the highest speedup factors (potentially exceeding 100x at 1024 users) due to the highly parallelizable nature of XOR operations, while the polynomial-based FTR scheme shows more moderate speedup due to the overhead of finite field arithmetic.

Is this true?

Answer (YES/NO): NO